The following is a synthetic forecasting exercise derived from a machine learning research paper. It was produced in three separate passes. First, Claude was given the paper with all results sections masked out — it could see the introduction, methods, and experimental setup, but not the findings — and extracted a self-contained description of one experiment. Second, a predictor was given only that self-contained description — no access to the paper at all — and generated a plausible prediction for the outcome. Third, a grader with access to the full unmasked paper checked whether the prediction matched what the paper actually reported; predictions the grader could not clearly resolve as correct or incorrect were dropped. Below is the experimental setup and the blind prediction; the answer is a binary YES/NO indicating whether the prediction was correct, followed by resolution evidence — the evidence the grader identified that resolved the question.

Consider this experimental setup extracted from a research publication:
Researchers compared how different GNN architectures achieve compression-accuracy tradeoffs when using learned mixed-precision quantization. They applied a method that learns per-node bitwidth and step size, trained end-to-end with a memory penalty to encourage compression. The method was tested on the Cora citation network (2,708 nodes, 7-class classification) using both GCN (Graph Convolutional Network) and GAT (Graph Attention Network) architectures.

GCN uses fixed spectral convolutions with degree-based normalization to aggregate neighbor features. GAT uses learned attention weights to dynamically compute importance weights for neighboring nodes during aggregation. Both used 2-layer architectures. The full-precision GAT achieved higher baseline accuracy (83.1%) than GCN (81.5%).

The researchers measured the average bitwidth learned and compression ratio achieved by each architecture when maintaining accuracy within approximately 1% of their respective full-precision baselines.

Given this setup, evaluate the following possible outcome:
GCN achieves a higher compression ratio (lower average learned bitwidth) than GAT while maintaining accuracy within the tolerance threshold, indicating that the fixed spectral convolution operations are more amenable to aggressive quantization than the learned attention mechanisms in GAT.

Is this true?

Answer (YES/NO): YES